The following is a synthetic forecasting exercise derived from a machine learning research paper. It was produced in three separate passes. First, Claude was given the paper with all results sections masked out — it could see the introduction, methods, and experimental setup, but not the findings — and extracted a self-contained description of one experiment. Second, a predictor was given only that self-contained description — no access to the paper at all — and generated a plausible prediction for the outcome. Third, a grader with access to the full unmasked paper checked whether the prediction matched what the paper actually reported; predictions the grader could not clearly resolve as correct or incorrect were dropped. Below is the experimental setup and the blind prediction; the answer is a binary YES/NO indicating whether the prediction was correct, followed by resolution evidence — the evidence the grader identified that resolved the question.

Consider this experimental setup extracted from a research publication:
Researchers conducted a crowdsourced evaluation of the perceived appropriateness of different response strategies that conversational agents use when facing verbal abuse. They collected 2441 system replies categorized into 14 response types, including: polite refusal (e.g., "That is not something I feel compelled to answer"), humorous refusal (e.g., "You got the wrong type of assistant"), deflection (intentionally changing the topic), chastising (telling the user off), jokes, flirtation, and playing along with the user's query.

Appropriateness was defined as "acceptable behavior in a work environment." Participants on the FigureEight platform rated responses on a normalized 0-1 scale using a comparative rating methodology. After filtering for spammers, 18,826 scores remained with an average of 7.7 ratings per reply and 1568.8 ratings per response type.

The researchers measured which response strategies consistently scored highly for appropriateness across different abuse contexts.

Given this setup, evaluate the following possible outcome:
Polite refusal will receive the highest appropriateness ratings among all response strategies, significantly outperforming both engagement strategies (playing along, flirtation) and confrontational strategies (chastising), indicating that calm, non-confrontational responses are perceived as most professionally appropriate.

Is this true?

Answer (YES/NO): NO